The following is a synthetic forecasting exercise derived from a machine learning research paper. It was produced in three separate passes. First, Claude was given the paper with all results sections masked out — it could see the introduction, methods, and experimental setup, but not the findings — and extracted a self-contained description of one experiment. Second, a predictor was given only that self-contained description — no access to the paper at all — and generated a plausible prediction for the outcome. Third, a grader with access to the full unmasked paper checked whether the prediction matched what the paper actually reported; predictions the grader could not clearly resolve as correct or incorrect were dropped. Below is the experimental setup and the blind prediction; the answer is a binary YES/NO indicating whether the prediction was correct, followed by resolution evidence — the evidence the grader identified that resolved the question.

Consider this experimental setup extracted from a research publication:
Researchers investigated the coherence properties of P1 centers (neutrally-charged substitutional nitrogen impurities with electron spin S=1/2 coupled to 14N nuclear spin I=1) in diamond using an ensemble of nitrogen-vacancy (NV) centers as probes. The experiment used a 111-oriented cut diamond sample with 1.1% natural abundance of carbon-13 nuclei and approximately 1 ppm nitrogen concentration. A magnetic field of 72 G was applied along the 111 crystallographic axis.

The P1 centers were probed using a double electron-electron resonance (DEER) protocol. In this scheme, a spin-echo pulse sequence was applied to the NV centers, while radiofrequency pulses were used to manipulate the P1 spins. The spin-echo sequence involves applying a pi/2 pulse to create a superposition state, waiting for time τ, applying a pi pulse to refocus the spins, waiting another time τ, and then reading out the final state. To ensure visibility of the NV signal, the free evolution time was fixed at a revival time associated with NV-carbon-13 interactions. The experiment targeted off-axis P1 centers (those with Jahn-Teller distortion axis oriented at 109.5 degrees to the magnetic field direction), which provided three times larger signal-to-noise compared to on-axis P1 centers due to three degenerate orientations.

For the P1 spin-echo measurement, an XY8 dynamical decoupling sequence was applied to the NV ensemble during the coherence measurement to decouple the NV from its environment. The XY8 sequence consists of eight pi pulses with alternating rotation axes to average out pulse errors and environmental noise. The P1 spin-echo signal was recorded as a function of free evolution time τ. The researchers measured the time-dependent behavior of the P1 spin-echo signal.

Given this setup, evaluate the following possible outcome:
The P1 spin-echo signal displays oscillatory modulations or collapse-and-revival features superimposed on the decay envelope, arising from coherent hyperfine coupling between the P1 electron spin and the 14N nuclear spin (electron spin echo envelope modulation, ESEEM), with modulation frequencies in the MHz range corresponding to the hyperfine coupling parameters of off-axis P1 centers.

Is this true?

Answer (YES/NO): NO